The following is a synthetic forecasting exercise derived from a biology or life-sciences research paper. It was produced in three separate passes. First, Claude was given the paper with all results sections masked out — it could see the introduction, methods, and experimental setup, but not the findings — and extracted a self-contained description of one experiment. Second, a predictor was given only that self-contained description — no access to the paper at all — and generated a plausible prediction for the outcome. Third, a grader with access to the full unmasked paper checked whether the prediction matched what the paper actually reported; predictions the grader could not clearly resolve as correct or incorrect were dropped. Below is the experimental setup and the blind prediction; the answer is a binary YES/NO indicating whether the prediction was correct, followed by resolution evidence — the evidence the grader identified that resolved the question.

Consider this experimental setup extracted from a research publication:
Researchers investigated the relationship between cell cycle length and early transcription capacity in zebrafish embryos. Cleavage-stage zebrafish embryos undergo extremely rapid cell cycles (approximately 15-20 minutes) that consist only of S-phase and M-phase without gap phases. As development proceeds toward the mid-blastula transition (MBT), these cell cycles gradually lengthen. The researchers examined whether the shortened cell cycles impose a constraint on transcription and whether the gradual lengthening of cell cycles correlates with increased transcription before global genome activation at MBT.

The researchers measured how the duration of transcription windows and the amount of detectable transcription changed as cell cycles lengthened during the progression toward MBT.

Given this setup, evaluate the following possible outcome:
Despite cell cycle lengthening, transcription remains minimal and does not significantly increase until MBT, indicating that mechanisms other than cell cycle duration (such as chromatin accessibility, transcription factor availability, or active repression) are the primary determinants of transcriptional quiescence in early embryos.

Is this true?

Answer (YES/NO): NO